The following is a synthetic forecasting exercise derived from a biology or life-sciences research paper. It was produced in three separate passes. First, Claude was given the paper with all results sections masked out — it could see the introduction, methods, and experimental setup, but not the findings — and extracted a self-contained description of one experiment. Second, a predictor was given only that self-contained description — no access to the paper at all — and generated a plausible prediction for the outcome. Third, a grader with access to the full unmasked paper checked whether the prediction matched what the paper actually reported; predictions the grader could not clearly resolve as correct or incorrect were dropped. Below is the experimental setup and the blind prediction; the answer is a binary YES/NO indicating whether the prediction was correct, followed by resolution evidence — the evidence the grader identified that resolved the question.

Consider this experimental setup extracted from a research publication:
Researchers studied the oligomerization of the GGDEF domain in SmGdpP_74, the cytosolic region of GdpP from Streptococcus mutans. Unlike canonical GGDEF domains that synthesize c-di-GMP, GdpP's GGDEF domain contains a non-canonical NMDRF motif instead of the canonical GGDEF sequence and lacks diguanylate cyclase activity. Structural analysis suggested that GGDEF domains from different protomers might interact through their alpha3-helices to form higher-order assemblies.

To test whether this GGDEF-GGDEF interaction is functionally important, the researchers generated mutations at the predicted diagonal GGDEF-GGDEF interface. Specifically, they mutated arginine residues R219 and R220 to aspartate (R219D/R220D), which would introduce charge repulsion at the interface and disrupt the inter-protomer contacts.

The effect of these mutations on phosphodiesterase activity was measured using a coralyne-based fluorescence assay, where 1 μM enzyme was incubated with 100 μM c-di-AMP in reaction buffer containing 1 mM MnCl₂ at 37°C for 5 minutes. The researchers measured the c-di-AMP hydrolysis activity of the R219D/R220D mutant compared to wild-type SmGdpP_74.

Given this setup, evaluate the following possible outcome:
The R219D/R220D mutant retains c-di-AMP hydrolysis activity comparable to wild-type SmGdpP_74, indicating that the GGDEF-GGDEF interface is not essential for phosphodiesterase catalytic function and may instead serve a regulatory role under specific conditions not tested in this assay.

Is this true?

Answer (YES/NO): NO